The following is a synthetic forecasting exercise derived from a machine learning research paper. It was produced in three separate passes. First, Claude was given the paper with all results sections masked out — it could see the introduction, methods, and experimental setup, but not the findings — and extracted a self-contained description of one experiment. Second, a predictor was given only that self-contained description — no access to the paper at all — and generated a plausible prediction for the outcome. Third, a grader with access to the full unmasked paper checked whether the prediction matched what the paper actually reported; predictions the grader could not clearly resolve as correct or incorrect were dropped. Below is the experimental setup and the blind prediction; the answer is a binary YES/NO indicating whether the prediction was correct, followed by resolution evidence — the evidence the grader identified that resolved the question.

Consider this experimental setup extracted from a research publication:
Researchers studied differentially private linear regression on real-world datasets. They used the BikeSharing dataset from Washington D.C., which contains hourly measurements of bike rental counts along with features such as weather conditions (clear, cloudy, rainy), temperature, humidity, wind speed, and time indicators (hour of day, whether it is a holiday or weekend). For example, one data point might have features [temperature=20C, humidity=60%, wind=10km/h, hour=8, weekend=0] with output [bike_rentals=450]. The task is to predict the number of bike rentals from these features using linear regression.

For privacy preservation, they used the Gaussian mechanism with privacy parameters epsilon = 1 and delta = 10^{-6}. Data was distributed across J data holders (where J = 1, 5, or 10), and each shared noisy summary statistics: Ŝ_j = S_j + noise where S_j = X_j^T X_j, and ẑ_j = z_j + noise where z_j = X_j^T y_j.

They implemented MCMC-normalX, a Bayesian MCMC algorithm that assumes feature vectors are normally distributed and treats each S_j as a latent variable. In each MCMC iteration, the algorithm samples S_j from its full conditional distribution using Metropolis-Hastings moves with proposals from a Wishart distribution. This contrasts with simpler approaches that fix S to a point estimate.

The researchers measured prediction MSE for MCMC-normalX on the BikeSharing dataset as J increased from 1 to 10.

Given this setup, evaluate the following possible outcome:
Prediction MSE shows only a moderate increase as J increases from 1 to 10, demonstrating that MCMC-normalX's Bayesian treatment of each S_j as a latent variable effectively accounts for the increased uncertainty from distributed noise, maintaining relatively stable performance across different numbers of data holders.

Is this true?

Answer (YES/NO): NO